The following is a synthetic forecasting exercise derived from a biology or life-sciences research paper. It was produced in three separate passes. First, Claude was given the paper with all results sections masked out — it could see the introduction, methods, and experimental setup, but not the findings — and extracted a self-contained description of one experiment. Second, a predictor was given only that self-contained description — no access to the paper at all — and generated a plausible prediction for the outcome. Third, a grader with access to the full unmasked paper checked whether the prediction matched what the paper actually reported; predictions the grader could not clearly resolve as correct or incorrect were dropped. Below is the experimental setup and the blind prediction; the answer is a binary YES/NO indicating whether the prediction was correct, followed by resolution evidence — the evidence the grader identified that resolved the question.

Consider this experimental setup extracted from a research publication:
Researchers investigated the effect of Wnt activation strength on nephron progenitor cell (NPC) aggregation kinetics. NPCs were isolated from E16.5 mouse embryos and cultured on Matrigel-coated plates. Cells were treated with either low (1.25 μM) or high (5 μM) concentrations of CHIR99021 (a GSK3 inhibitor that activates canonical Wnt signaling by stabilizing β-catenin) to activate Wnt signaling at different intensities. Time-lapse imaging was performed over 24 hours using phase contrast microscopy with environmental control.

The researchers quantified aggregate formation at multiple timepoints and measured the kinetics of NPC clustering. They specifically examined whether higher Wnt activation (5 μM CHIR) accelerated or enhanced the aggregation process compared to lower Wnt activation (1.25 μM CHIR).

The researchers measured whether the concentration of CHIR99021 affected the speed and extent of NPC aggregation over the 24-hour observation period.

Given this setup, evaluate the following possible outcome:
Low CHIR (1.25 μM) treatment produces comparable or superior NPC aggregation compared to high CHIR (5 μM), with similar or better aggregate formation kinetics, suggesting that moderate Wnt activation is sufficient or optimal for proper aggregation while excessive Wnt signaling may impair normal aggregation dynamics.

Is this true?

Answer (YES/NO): NO